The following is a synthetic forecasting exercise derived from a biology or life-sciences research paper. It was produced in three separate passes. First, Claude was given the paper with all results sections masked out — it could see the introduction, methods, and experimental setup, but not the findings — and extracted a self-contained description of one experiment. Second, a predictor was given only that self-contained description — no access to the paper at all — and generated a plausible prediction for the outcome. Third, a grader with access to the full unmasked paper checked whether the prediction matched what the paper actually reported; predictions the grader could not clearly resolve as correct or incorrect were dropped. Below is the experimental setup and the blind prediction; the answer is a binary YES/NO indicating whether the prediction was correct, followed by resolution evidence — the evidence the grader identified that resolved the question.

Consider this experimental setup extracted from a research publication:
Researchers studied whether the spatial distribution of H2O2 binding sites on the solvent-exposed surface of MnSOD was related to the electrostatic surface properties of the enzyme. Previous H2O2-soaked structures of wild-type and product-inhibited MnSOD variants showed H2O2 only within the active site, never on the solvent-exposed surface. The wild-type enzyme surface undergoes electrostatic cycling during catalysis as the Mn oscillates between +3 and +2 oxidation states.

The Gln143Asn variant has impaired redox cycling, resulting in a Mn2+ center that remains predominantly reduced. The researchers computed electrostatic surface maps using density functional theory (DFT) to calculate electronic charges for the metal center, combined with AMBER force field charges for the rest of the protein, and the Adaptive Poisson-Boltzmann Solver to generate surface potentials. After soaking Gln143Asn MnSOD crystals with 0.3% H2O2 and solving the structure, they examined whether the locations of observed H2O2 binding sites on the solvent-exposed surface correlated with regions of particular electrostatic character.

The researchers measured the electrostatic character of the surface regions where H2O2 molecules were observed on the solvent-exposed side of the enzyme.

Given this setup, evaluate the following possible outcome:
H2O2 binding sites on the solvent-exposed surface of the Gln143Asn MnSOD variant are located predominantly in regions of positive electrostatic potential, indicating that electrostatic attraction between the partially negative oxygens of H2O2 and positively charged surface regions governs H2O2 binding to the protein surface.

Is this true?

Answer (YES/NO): NO